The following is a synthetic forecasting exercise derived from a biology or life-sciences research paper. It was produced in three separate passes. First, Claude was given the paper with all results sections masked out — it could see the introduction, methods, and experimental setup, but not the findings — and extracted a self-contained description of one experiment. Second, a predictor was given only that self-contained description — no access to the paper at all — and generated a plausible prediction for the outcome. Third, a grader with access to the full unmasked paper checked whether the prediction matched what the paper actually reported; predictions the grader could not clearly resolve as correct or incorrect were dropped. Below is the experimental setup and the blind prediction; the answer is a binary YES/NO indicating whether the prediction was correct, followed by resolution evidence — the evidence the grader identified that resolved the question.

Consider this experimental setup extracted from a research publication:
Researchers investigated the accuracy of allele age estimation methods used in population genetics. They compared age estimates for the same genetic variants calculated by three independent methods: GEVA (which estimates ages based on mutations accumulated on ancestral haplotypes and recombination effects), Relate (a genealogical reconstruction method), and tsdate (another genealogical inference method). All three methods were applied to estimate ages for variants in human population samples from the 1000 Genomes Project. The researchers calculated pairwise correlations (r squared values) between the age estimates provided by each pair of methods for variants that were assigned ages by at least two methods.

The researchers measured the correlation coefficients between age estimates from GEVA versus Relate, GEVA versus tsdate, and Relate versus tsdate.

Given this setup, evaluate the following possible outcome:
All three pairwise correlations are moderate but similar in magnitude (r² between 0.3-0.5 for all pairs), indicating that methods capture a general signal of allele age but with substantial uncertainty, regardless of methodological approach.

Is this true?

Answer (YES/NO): NO